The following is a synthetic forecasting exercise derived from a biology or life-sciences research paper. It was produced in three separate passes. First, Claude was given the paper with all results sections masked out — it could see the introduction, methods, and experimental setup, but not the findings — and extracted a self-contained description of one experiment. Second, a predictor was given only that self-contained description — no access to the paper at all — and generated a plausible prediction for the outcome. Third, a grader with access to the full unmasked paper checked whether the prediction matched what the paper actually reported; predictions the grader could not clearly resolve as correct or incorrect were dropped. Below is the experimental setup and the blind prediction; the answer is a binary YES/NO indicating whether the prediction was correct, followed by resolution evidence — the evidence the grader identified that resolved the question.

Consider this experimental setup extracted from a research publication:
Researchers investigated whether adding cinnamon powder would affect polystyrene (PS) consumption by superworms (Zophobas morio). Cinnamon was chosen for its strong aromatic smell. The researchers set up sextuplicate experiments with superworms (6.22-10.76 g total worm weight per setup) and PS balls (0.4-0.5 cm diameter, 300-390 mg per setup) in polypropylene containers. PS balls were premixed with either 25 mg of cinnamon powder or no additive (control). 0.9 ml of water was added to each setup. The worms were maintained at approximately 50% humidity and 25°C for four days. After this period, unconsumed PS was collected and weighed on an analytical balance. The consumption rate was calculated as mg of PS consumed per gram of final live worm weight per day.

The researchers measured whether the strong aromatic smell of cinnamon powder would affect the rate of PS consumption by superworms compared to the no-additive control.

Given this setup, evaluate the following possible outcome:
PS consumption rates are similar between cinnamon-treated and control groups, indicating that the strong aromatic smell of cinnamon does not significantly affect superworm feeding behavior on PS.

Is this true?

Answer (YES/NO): NO